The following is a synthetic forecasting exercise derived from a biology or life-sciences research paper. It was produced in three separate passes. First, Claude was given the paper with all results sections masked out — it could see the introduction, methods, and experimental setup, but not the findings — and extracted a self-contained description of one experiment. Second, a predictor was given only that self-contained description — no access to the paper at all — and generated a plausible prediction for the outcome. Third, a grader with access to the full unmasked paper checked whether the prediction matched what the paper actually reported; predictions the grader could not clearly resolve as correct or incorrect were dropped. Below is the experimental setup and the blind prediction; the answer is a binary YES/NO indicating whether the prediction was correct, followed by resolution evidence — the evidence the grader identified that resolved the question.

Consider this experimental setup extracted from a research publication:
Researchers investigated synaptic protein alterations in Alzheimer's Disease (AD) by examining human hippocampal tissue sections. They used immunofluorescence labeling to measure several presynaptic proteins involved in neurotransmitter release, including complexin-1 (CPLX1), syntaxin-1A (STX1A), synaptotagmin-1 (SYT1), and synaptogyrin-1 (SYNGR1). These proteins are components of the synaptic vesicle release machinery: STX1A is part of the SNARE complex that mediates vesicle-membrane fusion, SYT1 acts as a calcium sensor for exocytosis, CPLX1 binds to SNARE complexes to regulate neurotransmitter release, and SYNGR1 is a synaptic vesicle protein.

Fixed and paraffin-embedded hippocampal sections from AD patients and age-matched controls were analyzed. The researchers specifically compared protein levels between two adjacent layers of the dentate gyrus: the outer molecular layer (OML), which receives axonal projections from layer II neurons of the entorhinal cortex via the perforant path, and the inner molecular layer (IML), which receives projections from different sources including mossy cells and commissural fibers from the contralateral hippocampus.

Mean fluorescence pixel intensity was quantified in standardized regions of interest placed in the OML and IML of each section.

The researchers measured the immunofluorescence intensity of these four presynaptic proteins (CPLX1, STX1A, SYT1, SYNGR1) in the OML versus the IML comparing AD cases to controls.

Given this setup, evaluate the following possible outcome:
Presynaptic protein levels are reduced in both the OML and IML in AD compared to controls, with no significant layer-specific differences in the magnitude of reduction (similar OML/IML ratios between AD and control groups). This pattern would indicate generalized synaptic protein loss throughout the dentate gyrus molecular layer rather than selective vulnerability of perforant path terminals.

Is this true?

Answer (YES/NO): NO